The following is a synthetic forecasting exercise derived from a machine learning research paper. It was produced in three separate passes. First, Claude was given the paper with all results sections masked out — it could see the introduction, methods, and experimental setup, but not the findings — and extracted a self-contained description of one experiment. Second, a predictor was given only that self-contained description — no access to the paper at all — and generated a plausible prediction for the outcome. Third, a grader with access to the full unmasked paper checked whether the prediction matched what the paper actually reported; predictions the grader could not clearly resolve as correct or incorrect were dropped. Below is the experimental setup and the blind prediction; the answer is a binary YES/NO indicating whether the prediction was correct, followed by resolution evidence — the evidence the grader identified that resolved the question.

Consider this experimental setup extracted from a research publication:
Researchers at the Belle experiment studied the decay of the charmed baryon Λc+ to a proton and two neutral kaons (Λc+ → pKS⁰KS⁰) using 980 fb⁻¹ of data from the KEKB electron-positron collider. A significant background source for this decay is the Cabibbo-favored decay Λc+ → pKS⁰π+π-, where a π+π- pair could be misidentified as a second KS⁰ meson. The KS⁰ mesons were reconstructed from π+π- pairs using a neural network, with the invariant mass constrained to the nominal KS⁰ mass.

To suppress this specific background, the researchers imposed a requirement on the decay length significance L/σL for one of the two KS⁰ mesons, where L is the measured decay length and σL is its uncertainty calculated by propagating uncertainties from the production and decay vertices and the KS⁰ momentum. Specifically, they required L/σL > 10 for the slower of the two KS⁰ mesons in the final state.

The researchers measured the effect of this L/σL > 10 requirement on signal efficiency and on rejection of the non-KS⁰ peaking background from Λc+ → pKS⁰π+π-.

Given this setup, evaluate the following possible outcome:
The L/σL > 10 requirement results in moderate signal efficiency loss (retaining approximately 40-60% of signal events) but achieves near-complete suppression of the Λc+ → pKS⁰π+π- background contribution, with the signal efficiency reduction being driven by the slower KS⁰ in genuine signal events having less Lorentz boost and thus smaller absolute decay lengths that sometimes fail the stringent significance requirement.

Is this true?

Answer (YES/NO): NO